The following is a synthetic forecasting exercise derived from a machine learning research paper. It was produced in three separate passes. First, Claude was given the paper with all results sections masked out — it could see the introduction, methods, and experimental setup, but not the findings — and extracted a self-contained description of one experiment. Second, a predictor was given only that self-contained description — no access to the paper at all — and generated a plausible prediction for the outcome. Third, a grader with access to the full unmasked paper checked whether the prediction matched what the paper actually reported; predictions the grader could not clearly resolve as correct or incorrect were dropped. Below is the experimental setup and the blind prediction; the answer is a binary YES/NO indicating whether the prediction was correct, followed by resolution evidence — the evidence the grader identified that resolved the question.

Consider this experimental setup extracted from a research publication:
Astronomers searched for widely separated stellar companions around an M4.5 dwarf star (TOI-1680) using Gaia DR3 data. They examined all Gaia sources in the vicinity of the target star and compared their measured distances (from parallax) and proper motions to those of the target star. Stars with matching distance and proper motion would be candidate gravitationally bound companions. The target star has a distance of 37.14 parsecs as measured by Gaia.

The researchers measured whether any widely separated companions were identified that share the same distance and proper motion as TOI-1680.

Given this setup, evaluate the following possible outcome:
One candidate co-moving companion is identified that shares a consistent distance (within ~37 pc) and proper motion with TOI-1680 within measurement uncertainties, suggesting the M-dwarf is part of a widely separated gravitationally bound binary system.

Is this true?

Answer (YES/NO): NO